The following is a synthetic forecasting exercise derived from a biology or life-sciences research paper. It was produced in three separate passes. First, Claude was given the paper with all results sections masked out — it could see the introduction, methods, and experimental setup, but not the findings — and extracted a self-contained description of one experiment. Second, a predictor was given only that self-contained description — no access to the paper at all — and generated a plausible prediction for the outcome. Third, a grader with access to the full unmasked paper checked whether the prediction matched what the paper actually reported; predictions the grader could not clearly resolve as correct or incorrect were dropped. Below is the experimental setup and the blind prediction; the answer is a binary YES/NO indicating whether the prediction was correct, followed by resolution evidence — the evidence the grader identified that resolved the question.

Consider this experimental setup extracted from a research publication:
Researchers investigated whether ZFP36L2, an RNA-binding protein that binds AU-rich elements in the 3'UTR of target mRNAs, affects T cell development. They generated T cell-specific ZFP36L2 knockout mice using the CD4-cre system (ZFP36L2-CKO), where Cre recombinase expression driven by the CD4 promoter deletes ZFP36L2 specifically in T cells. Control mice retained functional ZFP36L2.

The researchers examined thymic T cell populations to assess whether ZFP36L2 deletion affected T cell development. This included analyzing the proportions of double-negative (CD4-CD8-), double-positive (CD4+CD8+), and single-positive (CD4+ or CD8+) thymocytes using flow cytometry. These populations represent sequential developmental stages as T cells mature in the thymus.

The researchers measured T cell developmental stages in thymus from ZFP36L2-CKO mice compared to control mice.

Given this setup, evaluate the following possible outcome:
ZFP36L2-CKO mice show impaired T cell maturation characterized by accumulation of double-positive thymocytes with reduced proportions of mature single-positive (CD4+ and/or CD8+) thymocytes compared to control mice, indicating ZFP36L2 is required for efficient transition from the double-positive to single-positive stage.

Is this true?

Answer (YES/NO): NO